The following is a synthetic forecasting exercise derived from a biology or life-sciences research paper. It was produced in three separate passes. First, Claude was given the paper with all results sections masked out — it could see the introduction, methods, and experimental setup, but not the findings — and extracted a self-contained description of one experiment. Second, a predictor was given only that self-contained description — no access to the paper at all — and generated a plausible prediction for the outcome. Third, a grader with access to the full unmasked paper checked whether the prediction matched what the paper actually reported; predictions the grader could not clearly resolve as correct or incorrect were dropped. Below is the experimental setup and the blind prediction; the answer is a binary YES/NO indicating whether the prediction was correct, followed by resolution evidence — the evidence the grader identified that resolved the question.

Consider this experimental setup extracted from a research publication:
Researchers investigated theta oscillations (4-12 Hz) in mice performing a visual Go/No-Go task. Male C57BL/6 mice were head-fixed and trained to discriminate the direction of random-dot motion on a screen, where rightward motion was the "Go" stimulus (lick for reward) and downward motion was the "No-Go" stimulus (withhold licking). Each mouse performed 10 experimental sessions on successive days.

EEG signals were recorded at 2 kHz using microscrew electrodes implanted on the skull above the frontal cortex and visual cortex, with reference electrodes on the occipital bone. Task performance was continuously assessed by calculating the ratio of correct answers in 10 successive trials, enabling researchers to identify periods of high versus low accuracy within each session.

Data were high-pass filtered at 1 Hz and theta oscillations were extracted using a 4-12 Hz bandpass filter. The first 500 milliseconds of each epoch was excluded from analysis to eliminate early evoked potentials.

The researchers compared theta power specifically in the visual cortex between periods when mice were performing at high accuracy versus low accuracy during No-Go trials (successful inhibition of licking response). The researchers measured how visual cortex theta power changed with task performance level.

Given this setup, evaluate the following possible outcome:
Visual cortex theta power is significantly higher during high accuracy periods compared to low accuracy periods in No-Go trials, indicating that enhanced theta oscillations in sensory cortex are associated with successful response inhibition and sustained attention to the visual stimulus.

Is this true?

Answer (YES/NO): NO